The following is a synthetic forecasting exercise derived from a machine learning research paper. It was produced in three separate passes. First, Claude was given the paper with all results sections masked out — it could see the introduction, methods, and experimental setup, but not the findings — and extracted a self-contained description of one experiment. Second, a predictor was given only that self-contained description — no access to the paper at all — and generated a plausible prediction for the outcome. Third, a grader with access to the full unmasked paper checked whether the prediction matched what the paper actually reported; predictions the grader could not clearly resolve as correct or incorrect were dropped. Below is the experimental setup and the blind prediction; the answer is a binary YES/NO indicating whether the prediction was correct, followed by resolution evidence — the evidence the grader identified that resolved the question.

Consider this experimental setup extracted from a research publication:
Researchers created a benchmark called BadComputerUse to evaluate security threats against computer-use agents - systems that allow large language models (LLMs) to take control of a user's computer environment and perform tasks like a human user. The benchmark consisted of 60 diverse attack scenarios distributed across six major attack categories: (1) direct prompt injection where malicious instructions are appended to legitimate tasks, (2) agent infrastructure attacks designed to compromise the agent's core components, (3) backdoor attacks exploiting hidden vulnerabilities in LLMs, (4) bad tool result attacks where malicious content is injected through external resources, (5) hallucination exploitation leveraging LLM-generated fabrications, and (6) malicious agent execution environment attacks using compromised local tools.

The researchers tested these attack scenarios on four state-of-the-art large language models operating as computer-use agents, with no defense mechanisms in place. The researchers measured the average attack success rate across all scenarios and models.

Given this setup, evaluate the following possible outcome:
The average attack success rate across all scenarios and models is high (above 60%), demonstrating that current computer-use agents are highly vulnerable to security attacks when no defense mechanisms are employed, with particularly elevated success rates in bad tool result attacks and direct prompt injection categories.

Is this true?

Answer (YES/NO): NO